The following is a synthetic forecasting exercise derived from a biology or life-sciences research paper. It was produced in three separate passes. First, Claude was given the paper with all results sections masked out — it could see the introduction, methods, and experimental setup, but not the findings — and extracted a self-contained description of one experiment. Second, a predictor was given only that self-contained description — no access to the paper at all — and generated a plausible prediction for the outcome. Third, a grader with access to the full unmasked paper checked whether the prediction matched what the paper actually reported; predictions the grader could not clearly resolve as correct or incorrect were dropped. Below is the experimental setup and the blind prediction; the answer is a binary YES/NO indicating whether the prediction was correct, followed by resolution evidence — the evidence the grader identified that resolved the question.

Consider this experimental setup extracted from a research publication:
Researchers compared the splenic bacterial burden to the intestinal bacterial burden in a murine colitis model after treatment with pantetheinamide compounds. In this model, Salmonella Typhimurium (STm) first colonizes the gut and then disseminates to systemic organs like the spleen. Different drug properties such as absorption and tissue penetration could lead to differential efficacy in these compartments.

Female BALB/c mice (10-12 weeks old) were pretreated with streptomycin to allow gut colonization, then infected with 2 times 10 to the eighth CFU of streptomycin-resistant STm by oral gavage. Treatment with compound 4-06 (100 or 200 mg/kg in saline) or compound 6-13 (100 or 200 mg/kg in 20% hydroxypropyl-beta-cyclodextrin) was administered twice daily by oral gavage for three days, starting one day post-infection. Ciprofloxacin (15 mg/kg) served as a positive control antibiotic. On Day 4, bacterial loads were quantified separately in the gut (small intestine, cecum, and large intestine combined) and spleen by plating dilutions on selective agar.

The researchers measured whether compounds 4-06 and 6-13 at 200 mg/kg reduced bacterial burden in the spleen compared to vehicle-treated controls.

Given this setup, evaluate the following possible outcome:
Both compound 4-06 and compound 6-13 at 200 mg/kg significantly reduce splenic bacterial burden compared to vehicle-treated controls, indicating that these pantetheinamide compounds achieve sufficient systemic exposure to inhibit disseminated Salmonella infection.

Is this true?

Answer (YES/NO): NO